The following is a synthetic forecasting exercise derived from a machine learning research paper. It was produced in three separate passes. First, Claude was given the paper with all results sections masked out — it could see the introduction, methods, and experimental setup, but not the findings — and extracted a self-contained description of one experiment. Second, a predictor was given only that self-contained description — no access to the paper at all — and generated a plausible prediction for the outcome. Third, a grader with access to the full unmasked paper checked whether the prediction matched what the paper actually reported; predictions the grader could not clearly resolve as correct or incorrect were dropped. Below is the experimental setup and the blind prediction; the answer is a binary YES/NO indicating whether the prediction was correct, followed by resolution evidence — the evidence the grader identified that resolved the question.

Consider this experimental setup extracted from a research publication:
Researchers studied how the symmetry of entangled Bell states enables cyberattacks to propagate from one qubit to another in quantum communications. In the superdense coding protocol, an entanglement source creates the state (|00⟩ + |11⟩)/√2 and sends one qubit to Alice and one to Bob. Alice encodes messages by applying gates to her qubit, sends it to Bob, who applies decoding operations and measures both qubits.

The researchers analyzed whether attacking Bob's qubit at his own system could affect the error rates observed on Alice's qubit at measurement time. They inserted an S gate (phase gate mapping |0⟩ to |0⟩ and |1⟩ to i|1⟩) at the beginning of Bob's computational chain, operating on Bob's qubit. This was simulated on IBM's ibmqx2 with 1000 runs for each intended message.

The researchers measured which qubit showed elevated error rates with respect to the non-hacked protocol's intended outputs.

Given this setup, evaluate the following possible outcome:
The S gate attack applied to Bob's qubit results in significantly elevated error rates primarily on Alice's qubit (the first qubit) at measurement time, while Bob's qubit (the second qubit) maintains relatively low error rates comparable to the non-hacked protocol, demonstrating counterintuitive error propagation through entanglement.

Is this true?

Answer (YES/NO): NO